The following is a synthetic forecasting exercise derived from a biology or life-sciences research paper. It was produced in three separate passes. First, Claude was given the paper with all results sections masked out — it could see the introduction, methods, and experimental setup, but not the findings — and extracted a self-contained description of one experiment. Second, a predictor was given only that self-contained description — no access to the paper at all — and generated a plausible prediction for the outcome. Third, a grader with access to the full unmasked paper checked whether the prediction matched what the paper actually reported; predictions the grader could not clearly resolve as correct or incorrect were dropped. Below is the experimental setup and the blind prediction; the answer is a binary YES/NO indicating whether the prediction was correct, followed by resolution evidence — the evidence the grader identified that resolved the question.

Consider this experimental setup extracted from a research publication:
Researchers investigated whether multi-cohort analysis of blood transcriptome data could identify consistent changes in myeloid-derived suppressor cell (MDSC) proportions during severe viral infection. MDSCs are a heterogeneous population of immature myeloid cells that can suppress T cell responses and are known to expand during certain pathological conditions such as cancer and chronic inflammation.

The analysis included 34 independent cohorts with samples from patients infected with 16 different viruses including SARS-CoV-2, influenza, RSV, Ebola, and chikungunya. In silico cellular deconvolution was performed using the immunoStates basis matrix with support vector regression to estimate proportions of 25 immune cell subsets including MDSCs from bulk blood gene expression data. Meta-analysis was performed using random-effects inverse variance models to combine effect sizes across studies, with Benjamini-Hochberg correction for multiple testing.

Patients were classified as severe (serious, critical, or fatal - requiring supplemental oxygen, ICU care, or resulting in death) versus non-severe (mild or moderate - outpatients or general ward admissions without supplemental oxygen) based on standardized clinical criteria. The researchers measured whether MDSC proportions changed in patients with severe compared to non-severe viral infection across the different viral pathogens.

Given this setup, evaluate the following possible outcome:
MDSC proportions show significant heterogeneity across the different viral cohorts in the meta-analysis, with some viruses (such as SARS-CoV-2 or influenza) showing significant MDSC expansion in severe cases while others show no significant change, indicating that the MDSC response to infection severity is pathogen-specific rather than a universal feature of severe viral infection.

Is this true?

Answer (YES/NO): NO